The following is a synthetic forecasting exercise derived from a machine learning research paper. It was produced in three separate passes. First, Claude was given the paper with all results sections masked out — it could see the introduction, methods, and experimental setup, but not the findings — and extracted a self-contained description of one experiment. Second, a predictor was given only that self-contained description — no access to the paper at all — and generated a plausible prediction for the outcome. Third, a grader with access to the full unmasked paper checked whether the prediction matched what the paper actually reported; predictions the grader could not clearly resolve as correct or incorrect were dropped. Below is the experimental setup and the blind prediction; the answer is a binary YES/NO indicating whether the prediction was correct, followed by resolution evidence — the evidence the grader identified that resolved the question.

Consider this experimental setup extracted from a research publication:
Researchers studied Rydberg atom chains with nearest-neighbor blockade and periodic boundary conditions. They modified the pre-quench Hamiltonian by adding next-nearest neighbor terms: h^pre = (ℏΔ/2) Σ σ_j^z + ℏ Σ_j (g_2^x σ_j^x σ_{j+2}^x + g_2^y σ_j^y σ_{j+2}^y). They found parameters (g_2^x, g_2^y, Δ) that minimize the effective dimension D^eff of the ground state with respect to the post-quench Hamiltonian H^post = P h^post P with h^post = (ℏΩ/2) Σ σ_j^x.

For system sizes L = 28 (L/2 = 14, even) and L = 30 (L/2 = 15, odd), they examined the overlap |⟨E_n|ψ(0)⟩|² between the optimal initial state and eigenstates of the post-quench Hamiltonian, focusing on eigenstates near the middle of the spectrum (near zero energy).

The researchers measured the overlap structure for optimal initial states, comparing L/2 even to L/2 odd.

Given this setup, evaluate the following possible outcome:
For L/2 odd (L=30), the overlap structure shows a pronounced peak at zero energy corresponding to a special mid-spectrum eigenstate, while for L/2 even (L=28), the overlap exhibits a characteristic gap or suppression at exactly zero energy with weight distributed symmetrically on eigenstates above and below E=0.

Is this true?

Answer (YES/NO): NO